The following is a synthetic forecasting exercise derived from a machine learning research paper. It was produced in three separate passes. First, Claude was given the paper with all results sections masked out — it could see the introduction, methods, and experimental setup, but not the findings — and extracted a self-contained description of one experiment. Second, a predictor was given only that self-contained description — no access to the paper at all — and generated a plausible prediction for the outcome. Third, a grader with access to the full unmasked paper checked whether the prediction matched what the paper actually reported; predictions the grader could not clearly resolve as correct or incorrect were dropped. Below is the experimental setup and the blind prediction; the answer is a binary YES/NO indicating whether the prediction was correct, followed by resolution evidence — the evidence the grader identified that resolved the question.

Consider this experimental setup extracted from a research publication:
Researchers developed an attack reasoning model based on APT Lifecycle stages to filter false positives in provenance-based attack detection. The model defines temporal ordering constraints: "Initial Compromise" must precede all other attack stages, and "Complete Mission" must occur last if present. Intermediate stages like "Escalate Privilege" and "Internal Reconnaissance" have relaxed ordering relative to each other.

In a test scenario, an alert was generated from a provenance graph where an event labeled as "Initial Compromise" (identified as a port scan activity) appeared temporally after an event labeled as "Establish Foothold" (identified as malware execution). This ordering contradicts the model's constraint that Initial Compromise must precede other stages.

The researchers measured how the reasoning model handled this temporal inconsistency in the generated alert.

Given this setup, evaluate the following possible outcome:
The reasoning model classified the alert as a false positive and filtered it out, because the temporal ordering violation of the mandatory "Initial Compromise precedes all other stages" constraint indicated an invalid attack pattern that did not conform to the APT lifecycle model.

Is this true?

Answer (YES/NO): NO